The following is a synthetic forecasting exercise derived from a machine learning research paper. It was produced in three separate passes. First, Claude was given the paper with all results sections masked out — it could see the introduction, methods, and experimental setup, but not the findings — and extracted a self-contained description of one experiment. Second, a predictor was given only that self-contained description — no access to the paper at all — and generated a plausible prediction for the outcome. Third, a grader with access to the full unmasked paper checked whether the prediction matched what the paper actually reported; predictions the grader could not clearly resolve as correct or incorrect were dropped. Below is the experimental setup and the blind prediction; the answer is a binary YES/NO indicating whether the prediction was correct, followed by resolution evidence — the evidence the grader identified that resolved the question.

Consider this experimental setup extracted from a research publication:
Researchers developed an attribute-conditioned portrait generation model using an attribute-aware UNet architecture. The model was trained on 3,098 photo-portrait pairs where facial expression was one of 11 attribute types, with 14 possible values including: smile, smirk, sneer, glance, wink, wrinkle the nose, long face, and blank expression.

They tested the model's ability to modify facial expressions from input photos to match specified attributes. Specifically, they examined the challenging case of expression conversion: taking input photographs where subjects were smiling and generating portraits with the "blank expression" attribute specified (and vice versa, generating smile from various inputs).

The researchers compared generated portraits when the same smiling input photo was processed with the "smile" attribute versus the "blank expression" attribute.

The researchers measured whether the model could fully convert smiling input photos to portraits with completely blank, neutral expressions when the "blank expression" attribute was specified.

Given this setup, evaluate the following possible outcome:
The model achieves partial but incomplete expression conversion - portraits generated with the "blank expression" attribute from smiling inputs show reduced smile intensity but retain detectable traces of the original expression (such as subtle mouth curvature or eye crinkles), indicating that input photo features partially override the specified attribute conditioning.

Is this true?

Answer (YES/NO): YES